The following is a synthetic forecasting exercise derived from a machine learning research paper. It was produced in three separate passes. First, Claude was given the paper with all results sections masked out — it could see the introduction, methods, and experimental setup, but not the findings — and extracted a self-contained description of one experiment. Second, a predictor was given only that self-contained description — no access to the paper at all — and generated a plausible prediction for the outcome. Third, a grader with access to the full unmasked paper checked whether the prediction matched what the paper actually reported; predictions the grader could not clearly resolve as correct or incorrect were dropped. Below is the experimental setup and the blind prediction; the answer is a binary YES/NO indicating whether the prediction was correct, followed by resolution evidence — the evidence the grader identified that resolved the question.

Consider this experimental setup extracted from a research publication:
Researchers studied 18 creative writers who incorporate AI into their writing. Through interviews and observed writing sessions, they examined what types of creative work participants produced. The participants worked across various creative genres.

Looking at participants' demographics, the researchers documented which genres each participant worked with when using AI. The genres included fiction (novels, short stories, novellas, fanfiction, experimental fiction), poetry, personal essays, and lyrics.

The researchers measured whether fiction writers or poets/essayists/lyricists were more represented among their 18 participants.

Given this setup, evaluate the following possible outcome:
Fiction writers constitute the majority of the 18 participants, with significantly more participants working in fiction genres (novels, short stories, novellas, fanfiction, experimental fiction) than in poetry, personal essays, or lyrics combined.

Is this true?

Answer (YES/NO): NO